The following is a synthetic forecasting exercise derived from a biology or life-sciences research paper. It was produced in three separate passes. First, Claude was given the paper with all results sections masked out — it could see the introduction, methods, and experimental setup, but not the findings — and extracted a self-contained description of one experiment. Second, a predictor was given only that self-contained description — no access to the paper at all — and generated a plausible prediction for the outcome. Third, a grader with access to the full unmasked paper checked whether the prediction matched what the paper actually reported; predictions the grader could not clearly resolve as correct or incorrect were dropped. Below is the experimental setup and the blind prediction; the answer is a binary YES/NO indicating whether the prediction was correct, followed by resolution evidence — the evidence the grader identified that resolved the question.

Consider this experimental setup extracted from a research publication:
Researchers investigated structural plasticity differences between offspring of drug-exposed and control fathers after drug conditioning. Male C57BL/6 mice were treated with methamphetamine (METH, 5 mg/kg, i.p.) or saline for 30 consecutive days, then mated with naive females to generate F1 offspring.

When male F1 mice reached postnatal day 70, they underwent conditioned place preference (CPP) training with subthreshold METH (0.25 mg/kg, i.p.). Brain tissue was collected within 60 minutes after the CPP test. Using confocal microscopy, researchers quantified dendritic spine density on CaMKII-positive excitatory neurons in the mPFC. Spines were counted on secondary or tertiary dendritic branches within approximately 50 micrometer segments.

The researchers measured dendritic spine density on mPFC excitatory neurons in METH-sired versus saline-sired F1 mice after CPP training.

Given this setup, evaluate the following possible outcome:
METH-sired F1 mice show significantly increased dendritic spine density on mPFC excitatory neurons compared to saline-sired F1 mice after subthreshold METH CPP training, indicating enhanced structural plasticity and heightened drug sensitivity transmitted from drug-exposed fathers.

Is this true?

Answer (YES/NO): YES